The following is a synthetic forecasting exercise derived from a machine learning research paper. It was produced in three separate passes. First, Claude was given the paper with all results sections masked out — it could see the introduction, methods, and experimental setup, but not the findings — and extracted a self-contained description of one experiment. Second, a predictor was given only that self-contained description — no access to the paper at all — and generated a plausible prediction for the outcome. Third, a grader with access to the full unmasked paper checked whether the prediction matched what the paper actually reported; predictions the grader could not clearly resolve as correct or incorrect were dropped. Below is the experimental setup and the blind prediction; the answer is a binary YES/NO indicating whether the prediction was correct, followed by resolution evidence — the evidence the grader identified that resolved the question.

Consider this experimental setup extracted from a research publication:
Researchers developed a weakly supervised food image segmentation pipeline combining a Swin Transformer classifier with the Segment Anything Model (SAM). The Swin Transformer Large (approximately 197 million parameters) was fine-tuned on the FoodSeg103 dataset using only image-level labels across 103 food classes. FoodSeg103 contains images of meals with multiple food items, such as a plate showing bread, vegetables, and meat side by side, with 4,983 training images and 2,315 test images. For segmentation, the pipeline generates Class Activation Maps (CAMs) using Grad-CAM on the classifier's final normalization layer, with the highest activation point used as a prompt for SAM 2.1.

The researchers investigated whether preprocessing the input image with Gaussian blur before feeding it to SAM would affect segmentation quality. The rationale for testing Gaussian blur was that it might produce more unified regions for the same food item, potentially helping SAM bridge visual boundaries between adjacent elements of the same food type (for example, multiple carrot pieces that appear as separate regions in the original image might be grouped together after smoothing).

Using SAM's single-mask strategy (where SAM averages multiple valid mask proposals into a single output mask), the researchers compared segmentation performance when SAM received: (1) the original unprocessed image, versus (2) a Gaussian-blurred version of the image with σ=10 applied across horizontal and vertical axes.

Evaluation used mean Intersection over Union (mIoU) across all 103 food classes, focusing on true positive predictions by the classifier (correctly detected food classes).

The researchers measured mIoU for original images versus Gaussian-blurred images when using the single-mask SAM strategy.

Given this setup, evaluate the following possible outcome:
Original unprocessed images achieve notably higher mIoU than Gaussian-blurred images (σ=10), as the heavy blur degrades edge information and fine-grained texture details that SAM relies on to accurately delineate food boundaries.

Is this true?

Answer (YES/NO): NO